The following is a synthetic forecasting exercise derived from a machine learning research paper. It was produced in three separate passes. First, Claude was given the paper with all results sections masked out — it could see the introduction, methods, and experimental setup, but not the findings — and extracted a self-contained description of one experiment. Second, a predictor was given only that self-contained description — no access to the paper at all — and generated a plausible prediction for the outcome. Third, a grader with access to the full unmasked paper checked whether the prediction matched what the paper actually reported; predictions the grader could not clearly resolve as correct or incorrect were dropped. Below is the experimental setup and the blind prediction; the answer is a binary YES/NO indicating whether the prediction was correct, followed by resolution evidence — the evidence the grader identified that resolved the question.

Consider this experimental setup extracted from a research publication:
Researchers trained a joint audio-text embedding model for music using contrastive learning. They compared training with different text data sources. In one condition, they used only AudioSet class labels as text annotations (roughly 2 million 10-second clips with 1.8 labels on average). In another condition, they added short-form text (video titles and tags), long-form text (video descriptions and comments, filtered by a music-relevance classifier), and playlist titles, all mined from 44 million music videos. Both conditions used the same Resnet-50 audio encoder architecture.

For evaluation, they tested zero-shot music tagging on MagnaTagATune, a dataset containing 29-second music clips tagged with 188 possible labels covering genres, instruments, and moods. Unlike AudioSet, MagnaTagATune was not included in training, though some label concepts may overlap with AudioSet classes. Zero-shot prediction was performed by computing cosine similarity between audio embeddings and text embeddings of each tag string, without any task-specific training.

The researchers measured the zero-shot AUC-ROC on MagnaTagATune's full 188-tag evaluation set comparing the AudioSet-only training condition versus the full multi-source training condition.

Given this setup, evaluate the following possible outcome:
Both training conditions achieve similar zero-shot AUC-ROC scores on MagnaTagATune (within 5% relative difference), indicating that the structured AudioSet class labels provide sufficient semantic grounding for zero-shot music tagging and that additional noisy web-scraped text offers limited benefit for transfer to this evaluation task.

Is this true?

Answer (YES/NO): YES